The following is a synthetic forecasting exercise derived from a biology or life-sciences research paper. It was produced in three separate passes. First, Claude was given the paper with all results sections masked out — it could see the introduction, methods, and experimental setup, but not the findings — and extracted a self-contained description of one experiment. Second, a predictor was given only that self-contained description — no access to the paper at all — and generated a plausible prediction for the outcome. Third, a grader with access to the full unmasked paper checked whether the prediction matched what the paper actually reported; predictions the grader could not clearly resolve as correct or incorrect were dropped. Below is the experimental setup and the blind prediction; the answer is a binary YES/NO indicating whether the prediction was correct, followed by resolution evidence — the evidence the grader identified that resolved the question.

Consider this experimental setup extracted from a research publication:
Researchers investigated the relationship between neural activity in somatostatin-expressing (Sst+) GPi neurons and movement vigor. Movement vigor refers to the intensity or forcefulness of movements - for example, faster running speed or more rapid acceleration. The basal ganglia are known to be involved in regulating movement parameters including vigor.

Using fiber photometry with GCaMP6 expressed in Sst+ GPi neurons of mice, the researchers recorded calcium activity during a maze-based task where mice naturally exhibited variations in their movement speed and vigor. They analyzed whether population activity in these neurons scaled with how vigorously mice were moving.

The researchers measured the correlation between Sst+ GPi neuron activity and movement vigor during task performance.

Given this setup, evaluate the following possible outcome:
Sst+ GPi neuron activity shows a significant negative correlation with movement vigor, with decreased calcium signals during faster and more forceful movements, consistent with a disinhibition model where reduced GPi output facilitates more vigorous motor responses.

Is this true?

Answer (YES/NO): NO